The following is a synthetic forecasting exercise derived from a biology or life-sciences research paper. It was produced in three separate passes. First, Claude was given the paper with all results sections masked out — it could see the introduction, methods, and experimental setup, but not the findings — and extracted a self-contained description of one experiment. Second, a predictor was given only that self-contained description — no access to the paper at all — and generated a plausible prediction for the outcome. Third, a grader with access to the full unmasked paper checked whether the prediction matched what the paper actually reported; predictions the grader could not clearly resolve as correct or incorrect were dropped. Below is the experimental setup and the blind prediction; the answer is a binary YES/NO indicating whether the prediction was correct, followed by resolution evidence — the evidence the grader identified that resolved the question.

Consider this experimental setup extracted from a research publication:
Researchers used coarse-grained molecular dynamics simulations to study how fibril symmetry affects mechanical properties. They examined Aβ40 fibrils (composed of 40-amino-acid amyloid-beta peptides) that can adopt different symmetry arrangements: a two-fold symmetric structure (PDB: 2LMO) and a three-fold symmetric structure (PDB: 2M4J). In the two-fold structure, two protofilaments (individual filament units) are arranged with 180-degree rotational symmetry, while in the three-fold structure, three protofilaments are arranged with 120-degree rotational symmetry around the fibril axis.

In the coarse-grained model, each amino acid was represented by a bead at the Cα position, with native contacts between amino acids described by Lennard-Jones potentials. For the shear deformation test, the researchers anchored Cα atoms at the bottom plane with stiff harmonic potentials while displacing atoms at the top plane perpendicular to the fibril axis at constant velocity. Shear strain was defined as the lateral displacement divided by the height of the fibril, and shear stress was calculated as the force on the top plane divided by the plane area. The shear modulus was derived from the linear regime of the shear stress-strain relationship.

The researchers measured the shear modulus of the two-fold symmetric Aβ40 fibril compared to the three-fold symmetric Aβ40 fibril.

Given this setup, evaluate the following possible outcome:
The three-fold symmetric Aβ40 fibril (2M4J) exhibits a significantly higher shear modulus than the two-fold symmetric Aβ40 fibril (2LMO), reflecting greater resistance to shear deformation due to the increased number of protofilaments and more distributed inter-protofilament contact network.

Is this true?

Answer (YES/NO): NO